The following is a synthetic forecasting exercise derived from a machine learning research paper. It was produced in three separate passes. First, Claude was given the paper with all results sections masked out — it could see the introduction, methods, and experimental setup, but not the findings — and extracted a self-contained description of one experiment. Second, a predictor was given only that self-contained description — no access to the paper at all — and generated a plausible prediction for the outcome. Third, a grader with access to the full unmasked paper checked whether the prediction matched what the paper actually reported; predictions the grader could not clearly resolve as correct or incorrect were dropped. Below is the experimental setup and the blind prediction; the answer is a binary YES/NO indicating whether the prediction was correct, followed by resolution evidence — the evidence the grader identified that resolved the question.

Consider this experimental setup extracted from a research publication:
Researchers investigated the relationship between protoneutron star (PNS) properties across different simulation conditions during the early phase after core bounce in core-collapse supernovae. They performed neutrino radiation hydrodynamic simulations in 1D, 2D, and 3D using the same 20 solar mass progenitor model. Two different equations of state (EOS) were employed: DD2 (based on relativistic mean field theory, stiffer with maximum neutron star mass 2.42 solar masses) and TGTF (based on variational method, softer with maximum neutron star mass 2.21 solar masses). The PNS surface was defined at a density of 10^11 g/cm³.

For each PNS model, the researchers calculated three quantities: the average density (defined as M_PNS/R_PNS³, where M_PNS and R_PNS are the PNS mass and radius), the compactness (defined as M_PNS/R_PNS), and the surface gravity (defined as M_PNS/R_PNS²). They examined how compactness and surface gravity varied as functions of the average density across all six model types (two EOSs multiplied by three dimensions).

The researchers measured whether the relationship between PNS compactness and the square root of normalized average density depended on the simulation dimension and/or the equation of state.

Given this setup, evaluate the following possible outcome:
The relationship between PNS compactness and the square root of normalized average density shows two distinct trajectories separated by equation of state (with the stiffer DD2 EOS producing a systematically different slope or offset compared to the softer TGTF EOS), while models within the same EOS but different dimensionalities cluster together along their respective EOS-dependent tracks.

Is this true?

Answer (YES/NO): NO